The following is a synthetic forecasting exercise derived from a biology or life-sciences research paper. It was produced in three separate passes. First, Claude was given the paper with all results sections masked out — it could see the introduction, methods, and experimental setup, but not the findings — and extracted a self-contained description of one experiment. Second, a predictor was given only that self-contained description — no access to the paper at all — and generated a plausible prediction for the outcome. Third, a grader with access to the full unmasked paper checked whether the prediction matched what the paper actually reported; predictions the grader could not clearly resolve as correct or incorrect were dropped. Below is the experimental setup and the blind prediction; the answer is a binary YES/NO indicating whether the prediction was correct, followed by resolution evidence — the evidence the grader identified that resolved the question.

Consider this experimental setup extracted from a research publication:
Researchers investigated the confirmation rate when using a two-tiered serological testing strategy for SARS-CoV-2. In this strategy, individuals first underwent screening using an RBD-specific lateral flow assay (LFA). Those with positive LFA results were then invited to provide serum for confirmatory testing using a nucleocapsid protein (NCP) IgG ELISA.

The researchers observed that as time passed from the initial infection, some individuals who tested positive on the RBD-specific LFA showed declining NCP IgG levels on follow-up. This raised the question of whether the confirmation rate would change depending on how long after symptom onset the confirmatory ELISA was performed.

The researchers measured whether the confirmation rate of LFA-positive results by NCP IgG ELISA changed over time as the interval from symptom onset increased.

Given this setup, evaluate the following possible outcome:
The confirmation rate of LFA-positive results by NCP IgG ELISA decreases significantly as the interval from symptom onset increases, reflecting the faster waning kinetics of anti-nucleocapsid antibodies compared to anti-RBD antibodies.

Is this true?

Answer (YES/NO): YES